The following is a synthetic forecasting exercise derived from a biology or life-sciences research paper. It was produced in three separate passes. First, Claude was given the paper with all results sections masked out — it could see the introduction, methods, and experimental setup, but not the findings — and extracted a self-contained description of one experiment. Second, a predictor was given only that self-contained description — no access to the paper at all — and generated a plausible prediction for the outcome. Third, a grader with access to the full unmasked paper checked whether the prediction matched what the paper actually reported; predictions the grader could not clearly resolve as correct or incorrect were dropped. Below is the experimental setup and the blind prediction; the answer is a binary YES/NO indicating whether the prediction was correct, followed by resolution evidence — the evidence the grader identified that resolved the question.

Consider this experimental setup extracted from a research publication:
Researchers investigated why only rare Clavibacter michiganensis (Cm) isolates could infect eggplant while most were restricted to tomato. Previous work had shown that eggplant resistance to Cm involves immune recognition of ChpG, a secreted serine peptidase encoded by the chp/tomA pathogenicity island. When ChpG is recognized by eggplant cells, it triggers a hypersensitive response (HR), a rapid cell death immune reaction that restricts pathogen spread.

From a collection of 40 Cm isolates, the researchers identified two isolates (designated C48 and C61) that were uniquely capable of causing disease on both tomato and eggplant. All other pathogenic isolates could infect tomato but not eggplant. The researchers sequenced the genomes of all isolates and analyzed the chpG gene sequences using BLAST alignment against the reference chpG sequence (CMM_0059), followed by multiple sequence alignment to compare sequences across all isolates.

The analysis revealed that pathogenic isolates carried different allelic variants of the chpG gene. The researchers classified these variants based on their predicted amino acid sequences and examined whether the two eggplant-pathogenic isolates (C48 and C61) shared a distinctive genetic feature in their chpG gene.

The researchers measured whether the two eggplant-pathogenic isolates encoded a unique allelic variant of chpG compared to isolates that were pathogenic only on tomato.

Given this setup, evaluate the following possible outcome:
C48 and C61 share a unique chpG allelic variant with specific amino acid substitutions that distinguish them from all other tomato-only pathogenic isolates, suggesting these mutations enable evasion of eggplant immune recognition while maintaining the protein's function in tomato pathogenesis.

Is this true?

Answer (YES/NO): NO